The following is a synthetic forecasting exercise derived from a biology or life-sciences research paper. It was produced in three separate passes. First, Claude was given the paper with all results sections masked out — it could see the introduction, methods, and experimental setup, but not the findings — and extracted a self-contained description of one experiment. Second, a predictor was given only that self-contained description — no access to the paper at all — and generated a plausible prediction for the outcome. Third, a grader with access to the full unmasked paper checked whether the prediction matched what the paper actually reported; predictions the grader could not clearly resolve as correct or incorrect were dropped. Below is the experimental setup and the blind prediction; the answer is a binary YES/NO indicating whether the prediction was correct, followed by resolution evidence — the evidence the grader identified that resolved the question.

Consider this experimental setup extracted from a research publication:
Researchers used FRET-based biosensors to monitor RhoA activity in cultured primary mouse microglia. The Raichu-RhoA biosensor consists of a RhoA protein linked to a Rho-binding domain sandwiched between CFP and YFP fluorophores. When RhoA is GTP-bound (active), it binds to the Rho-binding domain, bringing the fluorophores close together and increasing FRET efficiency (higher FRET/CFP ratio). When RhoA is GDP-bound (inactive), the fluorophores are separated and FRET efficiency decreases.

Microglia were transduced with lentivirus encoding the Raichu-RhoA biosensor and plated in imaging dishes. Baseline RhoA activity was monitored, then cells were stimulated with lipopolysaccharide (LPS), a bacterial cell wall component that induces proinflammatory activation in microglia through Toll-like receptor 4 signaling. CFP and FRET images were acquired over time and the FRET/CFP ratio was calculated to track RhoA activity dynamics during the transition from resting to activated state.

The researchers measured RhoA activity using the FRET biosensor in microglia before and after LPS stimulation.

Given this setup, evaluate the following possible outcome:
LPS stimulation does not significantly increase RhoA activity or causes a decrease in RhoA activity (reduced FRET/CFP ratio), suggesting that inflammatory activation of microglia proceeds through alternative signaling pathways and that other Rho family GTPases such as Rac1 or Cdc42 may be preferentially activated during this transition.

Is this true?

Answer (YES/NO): YES